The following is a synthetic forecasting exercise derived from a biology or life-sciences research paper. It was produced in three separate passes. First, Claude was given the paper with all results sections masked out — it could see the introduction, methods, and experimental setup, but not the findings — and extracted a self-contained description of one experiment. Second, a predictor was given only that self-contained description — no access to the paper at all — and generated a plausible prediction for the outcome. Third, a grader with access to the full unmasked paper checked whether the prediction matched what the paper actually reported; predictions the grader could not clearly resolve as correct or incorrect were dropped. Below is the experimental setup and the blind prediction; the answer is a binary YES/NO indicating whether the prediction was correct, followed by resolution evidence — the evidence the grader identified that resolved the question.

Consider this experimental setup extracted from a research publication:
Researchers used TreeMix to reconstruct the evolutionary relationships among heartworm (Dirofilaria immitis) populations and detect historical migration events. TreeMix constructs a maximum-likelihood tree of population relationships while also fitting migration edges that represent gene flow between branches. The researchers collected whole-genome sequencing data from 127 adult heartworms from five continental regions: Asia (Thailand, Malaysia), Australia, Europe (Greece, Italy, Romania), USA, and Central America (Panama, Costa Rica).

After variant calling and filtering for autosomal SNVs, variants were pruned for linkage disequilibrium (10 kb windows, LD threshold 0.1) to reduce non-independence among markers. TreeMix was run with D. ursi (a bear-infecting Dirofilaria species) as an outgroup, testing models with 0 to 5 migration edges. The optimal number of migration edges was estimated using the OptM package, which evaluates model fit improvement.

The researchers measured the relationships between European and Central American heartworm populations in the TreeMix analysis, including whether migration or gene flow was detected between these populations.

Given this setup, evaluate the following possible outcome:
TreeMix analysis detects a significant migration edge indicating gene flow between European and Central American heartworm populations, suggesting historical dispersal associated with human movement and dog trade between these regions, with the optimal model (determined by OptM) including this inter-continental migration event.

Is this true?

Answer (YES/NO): NO